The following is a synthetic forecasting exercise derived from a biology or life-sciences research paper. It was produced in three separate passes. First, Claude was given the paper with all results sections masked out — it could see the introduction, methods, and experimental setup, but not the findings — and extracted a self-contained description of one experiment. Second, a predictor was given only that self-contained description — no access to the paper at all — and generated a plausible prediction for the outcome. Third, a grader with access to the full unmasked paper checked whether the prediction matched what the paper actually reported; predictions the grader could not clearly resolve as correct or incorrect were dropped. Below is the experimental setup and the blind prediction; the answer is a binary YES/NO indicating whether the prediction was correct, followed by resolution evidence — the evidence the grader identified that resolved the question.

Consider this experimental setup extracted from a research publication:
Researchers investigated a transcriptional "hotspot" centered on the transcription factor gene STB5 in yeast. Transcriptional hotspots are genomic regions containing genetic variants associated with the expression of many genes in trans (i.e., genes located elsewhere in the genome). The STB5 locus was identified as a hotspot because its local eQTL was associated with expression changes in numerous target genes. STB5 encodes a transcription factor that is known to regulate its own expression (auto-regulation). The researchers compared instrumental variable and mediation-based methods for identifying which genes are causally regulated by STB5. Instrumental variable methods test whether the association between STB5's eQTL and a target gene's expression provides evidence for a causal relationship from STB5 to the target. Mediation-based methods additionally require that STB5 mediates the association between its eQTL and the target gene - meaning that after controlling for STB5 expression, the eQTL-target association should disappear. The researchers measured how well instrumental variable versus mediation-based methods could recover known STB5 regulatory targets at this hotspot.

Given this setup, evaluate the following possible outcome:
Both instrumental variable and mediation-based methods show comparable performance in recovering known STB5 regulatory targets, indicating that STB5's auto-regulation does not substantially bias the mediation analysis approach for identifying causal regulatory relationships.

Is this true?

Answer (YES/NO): NO